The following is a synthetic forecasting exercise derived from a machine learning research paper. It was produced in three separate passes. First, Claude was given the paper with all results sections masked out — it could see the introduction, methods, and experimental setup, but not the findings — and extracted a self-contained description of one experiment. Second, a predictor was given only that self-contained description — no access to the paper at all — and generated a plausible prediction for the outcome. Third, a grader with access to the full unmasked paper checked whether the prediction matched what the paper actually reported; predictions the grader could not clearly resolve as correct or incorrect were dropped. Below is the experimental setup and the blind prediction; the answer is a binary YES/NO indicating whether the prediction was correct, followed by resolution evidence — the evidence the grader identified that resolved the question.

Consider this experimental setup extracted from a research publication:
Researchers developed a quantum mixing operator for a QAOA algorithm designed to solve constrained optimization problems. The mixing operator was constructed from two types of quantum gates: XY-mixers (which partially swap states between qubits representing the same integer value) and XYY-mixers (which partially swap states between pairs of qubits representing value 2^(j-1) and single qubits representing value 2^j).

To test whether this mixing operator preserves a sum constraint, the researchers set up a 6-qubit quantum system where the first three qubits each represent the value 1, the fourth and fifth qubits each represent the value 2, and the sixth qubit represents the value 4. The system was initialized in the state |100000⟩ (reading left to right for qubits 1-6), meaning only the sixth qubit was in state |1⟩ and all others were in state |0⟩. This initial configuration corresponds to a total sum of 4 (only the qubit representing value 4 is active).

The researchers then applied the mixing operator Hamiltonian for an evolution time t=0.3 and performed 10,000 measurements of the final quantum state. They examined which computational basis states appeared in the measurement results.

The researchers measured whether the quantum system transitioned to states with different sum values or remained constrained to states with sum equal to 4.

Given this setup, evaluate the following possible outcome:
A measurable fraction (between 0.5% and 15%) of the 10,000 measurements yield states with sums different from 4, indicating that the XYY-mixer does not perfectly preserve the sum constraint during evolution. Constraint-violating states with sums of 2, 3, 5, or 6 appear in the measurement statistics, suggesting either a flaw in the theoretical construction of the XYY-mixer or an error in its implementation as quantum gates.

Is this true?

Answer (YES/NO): NO